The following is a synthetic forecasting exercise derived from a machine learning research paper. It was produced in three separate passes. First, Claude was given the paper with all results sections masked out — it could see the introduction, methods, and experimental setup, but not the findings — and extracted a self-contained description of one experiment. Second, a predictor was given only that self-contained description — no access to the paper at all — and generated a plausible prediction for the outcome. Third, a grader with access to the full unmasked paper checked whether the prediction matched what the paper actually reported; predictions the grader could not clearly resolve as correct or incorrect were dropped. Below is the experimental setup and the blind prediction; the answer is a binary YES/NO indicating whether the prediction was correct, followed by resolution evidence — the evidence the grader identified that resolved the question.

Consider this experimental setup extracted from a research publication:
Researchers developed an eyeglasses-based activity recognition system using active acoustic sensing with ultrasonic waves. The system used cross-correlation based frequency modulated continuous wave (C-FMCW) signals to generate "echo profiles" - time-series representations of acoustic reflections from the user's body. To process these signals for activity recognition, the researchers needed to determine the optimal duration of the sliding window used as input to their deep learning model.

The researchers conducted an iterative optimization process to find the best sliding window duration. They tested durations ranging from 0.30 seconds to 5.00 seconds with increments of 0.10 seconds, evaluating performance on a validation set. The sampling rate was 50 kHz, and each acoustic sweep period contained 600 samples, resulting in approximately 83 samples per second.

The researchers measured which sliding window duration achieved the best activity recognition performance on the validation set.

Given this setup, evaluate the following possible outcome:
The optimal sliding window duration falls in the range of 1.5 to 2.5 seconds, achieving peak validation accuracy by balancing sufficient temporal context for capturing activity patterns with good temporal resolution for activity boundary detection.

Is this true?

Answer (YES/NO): YES